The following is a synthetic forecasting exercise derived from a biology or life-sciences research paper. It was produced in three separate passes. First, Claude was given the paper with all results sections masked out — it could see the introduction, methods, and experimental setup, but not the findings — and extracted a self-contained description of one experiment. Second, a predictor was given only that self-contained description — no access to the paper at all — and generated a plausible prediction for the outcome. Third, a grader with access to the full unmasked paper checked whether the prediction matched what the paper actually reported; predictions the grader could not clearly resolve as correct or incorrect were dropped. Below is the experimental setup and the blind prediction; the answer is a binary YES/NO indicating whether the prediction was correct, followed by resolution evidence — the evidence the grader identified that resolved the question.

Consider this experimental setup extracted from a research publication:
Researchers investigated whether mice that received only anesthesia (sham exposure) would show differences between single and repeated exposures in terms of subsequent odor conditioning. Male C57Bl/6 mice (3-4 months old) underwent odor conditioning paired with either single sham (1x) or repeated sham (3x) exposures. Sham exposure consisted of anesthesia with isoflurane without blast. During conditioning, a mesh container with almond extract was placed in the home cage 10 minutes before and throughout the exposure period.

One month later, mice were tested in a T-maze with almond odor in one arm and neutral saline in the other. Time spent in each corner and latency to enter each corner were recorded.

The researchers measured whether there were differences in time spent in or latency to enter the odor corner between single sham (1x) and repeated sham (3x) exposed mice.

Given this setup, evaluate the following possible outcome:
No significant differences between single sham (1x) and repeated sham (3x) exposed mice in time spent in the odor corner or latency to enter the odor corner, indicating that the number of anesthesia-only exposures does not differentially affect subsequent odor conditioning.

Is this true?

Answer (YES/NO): YES